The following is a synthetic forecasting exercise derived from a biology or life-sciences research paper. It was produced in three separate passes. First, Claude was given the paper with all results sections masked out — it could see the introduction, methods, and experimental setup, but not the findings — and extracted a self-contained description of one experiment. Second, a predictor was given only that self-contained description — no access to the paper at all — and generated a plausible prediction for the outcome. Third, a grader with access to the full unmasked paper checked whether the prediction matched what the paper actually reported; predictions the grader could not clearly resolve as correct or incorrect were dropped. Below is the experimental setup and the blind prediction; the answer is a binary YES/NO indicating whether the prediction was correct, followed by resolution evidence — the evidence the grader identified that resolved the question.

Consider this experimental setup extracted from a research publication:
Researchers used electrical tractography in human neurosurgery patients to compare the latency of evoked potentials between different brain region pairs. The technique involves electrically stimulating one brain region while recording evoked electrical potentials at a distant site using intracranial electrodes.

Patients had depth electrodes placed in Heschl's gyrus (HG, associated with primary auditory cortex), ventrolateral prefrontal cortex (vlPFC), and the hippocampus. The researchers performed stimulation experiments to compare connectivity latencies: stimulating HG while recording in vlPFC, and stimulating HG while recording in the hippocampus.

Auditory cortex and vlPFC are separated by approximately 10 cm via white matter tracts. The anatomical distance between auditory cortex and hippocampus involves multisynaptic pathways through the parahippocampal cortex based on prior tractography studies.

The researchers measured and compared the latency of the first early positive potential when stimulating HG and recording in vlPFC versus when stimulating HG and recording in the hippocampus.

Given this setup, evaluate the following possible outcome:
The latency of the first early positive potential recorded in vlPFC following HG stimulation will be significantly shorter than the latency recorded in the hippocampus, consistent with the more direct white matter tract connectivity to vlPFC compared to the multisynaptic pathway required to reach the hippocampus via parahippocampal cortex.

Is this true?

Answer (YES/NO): YES